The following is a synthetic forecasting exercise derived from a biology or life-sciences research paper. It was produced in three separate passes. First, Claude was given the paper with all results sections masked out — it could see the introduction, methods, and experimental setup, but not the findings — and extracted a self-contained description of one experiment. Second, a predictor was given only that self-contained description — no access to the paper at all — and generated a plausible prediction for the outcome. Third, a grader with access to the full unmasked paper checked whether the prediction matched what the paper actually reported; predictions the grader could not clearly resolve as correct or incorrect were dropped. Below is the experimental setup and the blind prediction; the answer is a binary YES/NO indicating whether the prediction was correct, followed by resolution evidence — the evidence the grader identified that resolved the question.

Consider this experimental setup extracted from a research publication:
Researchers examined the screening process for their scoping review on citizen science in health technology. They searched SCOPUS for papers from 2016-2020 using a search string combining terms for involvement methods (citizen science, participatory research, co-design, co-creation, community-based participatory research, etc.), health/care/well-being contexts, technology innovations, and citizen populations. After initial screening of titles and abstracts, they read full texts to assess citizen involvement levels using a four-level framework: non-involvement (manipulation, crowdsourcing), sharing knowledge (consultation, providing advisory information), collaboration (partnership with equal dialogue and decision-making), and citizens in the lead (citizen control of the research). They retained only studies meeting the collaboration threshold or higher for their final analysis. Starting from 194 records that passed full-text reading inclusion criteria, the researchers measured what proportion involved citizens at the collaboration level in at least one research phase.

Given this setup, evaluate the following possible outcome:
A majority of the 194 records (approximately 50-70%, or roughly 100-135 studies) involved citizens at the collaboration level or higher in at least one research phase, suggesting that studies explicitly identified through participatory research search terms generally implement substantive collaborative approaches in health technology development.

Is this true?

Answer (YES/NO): NO